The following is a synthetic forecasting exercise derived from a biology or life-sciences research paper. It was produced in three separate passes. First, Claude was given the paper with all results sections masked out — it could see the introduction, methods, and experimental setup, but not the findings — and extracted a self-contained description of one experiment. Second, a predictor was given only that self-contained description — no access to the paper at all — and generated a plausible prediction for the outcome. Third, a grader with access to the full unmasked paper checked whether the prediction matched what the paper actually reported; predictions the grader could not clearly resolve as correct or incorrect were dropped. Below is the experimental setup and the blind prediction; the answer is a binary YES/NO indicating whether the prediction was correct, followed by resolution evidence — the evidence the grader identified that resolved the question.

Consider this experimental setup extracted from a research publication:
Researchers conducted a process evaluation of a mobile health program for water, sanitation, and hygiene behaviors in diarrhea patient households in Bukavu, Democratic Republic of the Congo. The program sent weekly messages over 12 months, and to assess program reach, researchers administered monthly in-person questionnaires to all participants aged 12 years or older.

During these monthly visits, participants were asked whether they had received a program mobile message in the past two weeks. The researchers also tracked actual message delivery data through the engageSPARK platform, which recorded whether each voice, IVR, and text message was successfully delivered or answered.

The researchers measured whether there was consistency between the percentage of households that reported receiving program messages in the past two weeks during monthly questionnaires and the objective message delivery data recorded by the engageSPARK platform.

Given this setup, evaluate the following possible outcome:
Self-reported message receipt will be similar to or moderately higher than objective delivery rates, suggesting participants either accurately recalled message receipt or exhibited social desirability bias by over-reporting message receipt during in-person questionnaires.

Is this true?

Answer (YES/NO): NO